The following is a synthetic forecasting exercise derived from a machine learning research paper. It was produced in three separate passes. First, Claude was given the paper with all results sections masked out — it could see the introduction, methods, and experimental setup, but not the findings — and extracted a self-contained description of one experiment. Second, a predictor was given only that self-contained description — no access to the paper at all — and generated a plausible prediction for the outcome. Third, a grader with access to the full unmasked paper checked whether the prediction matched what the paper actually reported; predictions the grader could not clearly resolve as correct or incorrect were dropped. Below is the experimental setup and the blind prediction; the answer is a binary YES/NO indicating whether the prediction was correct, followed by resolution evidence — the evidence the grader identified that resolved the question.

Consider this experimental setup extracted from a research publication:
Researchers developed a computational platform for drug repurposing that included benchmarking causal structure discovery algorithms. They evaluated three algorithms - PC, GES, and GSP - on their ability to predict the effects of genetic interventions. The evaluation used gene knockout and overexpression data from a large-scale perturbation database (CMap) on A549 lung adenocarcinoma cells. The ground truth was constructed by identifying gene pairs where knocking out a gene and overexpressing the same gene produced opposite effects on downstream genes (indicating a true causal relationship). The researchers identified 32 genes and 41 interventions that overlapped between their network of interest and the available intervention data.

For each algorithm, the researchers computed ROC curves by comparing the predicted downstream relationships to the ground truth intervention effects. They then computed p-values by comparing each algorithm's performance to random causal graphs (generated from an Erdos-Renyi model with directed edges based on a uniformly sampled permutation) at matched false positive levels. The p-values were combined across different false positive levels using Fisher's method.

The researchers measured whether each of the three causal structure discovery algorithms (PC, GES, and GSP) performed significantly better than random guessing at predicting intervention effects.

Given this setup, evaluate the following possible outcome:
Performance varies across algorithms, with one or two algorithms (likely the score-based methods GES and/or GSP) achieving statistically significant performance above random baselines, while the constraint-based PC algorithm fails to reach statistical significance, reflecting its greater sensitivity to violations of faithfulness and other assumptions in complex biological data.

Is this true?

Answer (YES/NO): NO